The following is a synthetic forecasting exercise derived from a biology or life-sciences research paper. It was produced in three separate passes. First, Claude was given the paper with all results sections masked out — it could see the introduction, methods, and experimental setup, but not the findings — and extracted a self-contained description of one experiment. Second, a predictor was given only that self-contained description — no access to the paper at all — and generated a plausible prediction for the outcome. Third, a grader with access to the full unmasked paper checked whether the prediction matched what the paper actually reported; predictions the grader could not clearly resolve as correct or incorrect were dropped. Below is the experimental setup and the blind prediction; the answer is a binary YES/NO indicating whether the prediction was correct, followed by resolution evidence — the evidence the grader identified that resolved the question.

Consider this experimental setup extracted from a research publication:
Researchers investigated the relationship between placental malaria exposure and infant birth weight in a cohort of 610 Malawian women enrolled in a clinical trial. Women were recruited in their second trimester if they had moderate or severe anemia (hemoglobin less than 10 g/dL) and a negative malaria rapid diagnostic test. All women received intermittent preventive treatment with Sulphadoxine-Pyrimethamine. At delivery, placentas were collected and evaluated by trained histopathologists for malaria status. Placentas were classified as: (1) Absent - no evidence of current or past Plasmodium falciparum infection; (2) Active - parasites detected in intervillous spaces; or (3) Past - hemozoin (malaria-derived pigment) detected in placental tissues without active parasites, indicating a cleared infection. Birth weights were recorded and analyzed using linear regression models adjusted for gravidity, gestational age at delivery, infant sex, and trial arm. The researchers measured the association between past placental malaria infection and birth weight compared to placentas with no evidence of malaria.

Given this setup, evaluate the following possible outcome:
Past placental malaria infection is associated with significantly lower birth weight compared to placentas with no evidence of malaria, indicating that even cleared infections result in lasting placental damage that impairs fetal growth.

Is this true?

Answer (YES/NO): YES